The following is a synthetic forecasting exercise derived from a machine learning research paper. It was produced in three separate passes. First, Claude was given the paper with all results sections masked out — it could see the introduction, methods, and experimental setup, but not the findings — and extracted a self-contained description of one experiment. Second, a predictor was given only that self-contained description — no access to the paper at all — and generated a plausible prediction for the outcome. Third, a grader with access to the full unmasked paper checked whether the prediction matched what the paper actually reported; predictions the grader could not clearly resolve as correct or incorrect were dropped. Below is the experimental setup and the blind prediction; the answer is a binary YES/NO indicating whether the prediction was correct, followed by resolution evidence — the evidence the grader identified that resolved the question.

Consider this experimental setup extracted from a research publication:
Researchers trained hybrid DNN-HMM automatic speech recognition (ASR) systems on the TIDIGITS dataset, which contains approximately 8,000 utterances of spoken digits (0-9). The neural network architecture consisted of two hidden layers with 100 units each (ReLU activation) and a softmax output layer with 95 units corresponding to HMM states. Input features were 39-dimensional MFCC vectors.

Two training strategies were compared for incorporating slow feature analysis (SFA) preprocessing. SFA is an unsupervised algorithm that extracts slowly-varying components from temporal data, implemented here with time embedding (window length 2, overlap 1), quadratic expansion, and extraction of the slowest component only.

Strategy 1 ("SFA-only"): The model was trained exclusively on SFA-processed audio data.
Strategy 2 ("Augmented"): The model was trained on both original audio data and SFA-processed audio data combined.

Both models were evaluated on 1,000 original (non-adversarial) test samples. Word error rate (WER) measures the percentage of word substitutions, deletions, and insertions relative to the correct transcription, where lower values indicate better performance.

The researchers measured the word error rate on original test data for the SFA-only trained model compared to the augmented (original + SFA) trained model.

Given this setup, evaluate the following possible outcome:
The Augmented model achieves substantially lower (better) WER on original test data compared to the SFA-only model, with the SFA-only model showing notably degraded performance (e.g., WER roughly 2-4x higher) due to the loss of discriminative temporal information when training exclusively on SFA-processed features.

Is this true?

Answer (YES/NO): YES